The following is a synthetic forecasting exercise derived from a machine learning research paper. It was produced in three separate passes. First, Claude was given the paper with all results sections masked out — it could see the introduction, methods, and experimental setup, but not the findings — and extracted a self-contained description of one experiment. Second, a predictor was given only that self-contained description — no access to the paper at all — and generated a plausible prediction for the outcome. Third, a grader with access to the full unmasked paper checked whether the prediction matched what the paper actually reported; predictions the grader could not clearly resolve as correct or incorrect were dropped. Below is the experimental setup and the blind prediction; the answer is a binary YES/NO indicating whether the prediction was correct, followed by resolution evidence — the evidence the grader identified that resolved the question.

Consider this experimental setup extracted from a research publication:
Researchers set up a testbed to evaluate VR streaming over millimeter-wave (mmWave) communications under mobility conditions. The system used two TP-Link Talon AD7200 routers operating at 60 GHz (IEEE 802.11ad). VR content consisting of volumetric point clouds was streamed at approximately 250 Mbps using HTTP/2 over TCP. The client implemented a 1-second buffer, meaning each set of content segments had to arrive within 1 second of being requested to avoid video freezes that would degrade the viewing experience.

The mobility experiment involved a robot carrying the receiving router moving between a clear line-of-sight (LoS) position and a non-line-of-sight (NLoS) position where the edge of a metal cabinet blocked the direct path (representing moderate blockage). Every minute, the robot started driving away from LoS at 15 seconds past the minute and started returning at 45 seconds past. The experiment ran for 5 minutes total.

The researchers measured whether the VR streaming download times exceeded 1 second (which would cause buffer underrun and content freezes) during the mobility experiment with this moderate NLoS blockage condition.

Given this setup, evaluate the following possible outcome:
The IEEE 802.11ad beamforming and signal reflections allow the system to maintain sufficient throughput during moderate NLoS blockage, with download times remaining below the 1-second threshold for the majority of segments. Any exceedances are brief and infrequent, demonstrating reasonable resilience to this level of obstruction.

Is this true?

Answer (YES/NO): YES